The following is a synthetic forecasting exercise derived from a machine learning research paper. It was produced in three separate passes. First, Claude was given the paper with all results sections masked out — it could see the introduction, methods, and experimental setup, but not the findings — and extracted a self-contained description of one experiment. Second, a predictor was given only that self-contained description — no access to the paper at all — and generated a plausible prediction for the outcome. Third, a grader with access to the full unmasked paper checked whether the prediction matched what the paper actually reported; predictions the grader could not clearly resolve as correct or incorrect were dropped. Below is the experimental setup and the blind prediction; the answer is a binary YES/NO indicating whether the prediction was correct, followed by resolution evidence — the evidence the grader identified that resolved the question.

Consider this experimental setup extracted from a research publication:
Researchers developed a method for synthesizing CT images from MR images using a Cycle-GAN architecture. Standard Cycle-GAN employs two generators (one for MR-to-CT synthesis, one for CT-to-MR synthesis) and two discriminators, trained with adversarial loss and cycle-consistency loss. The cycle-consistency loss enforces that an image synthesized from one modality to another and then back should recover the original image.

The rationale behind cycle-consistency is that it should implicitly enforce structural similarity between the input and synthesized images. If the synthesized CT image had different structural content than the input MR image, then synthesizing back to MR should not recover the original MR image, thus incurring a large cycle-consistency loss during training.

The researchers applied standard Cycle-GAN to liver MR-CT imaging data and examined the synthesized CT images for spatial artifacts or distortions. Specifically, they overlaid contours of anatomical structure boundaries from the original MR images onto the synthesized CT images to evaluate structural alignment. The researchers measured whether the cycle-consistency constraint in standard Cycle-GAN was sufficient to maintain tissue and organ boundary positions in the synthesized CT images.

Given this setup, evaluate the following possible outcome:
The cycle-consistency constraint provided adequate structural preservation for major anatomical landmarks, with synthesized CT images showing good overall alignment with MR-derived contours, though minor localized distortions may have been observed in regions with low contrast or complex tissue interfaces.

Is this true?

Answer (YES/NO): NO